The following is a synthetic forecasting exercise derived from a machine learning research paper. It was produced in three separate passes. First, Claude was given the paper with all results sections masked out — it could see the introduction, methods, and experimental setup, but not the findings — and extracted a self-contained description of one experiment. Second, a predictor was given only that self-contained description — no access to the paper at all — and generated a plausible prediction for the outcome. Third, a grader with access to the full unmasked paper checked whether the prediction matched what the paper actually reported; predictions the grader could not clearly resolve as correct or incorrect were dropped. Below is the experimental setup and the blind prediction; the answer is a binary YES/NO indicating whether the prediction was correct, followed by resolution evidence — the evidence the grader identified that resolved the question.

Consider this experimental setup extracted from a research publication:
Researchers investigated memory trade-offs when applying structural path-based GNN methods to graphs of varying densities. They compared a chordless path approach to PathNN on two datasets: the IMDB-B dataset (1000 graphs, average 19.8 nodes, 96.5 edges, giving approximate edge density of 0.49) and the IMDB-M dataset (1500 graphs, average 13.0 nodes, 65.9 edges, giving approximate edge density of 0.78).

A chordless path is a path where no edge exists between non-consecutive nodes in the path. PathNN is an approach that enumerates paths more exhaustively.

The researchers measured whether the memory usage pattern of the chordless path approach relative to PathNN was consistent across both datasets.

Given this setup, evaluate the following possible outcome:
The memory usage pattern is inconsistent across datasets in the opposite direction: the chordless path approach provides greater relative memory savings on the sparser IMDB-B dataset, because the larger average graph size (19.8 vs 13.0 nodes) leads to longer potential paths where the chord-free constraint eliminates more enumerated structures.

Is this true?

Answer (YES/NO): YES